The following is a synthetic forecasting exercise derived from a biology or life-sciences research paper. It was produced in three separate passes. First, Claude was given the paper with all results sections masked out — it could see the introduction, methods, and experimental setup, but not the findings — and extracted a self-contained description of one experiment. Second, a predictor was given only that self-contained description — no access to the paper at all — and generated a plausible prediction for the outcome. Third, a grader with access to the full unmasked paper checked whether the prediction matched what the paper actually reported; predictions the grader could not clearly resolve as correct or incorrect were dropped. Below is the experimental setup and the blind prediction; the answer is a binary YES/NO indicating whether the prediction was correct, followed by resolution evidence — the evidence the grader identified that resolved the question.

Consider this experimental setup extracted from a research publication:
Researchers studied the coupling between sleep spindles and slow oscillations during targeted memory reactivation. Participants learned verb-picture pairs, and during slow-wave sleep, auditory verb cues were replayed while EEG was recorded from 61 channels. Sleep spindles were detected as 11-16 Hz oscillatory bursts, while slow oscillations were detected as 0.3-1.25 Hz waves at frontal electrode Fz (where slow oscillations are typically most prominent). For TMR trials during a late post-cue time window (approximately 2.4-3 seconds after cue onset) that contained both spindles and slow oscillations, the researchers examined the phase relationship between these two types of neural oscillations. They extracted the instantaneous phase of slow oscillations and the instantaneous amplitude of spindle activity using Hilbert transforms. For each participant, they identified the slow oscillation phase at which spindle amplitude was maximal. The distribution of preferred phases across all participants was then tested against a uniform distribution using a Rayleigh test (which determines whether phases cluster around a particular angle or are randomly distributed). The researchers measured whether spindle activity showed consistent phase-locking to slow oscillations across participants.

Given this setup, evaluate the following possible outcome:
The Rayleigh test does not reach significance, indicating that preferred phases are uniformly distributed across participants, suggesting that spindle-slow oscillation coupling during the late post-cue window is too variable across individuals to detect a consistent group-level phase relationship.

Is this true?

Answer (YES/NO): NO